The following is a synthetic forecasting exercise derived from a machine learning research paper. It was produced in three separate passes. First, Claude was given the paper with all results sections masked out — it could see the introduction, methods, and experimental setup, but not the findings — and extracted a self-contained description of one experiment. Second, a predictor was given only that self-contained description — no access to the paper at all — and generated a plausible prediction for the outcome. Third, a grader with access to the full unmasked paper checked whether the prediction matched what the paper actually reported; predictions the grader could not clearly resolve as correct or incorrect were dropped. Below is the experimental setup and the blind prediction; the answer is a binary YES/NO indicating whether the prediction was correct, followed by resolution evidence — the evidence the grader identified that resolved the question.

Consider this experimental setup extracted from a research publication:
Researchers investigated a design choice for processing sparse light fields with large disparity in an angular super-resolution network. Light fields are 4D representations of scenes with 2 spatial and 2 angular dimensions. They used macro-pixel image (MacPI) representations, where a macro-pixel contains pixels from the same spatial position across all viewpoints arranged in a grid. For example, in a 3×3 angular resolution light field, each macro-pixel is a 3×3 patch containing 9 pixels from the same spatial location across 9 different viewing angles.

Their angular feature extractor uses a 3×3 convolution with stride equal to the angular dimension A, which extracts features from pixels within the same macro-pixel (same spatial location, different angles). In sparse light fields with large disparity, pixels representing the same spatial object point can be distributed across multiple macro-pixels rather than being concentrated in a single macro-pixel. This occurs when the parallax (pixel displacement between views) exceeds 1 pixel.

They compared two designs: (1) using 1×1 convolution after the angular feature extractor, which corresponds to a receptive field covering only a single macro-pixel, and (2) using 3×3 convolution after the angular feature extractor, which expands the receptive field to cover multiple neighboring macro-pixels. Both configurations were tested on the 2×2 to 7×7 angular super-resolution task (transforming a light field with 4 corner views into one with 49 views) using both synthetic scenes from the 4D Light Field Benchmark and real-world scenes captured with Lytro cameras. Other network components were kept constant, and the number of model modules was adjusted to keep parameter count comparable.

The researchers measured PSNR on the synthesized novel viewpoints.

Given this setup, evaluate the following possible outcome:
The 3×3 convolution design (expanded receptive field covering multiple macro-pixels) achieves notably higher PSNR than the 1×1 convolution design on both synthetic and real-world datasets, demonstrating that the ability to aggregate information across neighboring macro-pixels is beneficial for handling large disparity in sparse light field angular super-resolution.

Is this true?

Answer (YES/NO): NO